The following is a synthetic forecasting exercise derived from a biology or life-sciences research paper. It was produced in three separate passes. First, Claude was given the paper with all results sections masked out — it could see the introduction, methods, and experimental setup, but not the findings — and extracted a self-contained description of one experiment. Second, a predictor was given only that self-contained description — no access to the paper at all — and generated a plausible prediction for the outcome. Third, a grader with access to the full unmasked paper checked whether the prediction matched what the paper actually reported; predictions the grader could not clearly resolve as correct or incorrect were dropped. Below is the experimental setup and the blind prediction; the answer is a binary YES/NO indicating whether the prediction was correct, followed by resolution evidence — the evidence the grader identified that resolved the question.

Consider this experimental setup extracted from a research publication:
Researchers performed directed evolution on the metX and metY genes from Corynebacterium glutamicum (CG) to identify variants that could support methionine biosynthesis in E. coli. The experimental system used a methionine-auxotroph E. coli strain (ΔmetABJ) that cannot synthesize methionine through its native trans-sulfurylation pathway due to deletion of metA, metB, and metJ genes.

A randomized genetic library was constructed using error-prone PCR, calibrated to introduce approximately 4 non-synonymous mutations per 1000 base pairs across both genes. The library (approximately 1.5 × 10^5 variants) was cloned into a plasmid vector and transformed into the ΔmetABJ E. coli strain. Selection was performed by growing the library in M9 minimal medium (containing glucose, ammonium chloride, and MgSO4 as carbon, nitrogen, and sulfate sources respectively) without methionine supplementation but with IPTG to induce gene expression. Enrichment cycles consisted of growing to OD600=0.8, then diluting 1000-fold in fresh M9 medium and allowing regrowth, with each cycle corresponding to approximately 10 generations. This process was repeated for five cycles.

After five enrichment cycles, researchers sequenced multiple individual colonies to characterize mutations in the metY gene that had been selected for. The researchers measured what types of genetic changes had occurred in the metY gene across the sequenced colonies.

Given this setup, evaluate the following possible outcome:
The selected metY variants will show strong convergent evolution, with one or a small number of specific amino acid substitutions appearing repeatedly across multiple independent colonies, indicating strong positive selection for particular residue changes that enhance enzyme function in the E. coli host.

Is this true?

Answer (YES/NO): NO